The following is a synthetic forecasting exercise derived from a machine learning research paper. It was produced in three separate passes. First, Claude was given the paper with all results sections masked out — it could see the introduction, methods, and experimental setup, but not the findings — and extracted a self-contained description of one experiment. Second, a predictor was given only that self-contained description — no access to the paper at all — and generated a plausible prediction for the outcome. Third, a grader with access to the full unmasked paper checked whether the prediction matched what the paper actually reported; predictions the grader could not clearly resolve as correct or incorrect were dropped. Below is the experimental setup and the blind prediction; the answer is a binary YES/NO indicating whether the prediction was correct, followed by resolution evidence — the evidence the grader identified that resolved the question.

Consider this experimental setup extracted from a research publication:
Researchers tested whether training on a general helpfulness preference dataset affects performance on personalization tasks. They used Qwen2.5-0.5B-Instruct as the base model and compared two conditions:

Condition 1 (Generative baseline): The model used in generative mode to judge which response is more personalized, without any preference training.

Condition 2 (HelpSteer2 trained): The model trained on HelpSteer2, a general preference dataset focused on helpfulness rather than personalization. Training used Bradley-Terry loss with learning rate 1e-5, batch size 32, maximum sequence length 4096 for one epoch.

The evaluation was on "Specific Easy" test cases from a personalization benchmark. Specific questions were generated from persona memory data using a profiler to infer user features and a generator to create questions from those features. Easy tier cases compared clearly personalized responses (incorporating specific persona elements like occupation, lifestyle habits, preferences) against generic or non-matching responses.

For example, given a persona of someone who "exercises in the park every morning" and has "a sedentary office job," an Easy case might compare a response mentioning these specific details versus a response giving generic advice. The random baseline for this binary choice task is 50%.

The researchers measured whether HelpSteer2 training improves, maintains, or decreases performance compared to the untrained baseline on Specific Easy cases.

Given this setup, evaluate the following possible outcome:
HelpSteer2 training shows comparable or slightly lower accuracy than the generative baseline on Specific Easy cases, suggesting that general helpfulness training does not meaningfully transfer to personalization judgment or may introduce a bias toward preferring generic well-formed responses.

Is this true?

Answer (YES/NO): NO